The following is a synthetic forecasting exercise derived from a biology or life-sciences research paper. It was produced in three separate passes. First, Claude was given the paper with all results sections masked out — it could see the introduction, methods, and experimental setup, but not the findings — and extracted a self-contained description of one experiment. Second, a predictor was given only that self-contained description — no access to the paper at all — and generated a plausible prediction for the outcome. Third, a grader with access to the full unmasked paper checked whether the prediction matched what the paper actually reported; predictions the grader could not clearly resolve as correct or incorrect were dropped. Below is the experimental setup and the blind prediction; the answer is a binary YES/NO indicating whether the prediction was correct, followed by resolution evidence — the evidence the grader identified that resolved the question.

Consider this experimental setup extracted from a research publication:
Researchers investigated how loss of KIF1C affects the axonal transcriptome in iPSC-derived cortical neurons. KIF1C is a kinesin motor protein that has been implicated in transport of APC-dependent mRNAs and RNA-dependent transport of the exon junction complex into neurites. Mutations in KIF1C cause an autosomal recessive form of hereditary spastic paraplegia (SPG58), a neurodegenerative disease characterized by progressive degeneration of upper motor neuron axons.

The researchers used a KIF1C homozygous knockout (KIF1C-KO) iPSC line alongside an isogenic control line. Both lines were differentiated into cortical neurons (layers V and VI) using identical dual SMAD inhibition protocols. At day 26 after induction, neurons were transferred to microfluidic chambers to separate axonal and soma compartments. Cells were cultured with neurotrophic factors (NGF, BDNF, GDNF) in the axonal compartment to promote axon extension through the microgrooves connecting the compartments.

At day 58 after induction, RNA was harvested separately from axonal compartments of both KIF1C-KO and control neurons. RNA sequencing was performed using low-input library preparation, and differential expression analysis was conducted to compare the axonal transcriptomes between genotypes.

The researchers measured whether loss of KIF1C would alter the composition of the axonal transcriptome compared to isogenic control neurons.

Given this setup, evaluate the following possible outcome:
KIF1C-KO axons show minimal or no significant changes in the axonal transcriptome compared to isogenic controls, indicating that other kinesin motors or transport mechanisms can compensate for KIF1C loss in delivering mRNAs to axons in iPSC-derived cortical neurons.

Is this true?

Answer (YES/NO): NO